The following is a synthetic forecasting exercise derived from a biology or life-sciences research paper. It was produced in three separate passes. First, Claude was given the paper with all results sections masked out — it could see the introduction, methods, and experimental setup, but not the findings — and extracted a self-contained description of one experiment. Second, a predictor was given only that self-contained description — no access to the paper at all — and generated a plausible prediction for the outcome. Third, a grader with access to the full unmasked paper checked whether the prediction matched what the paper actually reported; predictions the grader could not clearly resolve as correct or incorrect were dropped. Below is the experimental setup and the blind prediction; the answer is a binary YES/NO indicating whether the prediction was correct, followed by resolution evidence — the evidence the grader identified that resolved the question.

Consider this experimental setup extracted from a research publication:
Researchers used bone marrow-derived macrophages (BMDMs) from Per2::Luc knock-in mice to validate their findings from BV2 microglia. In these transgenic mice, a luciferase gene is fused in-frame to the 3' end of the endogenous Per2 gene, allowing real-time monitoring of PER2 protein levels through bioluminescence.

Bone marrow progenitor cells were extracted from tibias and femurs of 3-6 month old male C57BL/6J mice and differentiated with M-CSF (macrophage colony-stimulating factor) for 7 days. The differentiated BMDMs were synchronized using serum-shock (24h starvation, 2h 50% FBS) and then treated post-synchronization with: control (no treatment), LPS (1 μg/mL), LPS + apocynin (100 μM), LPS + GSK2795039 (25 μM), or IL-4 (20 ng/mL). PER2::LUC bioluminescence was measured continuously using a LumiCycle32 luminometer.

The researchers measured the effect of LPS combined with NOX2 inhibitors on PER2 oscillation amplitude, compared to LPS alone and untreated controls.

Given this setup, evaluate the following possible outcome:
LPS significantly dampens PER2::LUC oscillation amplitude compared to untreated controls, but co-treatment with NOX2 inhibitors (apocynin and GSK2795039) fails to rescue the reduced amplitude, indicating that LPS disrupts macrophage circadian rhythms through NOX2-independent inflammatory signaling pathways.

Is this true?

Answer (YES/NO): NO